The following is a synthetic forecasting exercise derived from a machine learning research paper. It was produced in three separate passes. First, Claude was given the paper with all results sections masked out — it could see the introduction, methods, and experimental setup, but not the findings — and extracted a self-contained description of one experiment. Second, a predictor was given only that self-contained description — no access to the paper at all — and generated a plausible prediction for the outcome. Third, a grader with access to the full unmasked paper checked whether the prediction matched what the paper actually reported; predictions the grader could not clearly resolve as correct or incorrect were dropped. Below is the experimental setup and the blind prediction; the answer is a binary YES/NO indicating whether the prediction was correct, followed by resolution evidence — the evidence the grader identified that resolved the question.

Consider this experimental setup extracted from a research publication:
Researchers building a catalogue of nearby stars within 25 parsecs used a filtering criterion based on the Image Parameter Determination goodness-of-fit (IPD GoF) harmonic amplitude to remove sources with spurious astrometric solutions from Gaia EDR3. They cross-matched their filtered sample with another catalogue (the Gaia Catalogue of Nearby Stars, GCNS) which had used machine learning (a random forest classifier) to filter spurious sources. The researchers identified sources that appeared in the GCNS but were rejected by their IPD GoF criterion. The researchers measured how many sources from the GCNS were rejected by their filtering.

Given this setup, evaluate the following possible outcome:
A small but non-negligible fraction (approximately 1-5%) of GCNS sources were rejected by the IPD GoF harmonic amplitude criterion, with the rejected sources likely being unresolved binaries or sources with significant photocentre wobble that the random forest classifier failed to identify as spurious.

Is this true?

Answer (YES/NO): NO